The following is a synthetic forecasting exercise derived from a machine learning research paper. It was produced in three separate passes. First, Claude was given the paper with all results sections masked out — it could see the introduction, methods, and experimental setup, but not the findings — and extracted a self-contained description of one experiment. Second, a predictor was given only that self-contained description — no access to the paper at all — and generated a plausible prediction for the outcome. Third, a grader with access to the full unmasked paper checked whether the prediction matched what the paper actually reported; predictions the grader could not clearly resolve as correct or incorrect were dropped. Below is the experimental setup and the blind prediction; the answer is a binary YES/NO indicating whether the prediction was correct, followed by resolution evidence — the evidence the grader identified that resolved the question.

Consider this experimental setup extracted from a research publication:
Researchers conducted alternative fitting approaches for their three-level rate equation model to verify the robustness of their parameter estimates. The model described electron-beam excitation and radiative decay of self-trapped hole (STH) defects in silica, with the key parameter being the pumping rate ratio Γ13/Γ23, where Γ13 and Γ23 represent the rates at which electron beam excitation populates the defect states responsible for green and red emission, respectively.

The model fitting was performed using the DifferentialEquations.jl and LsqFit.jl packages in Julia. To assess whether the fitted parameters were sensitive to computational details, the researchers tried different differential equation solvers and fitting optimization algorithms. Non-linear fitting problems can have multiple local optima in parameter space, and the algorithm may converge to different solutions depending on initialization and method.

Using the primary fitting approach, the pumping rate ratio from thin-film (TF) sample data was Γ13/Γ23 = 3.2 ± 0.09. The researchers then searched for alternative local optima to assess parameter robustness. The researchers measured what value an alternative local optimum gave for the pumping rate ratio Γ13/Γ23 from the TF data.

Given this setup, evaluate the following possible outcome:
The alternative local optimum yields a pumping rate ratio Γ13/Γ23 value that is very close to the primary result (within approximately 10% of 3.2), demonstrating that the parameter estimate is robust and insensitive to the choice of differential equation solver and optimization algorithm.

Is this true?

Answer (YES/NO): NO